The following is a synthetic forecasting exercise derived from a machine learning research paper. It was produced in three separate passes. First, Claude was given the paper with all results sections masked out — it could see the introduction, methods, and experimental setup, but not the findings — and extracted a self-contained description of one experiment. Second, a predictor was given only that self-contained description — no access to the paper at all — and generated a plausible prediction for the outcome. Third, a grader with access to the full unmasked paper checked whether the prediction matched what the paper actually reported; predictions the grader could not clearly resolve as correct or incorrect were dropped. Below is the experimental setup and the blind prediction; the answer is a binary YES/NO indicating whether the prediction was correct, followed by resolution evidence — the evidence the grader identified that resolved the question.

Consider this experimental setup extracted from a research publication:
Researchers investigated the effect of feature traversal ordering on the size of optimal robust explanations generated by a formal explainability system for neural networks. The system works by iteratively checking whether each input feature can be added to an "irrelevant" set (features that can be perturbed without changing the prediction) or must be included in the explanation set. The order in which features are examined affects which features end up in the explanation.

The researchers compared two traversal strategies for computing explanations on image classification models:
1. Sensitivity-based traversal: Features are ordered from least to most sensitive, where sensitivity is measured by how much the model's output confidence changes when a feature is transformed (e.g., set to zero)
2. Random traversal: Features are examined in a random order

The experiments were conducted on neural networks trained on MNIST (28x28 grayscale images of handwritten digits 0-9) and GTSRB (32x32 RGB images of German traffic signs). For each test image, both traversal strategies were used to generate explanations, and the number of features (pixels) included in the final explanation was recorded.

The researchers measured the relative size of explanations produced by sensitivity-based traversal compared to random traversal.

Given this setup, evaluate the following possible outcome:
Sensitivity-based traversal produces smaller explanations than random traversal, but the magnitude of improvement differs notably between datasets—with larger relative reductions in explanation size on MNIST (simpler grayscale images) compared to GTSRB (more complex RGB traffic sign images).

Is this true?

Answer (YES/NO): YES